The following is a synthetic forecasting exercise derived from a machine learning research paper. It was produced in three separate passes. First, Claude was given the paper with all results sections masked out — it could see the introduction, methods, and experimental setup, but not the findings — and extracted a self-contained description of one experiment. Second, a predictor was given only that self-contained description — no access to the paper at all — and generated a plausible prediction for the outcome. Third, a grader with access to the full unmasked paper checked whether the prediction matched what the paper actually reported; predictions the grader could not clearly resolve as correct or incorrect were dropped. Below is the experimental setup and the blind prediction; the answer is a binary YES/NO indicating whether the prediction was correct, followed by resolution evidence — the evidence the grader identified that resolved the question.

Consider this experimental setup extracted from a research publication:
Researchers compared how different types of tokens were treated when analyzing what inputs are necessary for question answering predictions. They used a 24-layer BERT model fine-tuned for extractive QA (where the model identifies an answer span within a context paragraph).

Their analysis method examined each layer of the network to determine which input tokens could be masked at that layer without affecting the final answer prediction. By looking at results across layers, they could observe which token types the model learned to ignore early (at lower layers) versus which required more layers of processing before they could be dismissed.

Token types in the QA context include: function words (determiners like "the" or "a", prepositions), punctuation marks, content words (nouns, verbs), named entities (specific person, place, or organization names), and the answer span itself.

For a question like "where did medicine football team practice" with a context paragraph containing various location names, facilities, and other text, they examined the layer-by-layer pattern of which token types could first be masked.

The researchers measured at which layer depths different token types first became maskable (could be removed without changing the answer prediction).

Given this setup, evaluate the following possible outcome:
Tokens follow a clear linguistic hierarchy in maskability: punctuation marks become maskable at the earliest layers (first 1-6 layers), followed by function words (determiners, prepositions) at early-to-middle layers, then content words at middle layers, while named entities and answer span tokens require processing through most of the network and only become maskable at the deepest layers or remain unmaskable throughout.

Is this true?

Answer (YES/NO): NO